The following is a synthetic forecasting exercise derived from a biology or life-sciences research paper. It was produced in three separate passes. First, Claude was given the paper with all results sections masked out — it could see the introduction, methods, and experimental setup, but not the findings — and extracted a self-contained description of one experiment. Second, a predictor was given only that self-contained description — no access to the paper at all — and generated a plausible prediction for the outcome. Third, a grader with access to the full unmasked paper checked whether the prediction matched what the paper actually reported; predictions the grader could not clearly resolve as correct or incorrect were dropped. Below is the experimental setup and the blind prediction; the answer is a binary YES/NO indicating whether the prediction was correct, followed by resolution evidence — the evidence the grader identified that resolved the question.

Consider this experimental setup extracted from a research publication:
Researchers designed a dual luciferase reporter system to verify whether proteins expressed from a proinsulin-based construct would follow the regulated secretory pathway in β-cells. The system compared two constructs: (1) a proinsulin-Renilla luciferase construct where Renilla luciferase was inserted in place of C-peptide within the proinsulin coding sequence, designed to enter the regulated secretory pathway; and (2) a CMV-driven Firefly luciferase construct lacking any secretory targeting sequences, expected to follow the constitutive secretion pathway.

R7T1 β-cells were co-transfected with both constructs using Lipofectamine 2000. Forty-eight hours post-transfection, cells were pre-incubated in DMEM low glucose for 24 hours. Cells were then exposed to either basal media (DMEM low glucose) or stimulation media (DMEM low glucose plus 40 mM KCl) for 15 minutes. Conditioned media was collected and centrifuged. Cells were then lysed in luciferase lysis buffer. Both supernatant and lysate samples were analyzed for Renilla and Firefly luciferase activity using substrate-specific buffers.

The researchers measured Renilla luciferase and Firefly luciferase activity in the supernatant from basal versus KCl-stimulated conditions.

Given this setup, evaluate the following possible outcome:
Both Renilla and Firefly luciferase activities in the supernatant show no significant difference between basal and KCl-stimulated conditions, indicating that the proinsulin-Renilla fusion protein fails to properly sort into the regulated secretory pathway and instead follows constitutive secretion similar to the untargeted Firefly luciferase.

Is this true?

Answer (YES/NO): NO